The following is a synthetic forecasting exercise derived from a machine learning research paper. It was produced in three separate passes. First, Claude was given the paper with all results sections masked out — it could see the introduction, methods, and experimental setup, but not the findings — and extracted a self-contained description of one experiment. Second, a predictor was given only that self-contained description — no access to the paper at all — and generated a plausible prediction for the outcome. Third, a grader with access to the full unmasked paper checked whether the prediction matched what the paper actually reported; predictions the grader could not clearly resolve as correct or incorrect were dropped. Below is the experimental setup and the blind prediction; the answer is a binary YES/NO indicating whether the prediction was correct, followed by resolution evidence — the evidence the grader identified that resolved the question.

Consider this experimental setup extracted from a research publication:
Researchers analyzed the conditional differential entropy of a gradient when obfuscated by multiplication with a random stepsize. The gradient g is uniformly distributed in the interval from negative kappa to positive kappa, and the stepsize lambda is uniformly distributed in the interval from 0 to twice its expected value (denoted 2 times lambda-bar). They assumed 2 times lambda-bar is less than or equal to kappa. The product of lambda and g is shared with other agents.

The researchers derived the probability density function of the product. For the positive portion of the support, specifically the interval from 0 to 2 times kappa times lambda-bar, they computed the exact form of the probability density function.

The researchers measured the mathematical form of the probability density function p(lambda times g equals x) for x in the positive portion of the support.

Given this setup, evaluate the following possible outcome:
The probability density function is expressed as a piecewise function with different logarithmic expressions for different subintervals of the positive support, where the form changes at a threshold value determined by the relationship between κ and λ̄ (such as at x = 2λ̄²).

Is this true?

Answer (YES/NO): NO